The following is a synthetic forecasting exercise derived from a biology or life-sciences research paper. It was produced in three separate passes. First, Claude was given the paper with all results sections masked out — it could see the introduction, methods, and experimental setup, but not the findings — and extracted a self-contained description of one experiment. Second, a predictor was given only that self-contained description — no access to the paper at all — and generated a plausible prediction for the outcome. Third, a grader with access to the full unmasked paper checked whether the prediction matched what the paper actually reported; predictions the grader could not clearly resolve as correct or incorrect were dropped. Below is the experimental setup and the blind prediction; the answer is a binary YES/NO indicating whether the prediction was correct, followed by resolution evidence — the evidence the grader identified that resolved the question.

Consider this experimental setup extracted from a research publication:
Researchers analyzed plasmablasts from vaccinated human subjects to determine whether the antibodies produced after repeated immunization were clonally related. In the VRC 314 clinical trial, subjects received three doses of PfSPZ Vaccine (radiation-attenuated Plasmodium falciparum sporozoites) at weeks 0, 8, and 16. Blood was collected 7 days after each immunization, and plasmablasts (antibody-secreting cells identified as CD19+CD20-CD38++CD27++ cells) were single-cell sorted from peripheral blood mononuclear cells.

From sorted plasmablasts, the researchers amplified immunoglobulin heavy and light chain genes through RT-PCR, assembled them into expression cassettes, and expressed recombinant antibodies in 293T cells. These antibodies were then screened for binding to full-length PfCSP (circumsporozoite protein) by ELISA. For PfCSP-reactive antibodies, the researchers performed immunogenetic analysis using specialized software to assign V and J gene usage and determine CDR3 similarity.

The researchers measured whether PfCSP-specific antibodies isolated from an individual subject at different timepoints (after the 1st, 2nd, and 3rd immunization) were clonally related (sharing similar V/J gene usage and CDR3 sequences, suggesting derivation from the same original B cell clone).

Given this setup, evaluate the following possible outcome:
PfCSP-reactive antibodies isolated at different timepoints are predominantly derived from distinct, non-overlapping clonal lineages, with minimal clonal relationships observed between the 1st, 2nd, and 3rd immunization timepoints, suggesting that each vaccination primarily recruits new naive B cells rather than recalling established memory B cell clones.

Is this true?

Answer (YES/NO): NO